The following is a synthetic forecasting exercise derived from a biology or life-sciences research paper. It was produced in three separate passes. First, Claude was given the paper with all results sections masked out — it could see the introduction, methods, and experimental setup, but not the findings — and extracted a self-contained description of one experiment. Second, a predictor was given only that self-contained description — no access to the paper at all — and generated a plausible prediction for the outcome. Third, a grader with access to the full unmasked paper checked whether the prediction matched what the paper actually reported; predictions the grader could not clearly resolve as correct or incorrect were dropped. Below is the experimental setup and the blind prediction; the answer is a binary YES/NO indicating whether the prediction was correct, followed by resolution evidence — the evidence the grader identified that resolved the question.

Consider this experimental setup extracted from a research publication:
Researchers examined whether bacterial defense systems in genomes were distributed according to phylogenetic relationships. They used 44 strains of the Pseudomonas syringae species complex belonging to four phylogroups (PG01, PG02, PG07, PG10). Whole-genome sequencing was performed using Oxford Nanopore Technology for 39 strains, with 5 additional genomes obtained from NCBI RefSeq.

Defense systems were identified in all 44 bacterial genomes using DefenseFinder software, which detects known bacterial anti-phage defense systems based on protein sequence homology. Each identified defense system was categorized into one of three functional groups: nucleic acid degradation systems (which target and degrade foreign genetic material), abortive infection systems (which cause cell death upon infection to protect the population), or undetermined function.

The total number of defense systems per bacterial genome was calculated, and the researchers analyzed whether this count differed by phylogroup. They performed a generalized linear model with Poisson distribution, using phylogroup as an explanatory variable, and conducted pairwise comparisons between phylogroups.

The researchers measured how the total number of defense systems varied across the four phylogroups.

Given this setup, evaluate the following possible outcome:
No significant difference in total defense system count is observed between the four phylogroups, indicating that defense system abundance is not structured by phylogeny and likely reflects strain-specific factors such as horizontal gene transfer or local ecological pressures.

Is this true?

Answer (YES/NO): NO